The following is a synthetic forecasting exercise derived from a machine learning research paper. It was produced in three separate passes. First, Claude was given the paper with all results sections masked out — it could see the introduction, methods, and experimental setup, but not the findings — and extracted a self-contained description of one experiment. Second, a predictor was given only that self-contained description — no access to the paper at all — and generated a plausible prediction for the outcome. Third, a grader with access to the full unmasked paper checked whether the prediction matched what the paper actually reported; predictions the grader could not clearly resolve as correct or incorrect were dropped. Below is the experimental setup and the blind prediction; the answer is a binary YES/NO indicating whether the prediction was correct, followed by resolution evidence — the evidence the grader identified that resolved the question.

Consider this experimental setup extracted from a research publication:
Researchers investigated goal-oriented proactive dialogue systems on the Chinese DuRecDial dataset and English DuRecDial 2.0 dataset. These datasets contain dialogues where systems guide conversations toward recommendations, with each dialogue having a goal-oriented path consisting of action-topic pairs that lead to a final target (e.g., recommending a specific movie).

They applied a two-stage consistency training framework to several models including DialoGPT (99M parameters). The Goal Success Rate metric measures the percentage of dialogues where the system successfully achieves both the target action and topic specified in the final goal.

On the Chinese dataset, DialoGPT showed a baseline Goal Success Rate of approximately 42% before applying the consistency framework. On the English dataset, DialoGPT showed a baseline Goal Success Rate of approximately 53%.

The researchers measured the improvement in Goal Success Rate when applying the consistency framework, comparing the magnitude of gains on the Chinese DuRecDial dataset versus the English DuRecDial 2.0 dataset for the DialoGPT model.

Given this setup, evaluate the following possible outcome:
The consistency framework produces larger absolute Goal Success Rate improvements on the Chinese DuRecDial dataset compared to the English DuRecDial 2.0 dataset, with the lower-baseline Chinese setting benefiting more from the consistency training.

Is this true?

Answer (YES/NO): YES